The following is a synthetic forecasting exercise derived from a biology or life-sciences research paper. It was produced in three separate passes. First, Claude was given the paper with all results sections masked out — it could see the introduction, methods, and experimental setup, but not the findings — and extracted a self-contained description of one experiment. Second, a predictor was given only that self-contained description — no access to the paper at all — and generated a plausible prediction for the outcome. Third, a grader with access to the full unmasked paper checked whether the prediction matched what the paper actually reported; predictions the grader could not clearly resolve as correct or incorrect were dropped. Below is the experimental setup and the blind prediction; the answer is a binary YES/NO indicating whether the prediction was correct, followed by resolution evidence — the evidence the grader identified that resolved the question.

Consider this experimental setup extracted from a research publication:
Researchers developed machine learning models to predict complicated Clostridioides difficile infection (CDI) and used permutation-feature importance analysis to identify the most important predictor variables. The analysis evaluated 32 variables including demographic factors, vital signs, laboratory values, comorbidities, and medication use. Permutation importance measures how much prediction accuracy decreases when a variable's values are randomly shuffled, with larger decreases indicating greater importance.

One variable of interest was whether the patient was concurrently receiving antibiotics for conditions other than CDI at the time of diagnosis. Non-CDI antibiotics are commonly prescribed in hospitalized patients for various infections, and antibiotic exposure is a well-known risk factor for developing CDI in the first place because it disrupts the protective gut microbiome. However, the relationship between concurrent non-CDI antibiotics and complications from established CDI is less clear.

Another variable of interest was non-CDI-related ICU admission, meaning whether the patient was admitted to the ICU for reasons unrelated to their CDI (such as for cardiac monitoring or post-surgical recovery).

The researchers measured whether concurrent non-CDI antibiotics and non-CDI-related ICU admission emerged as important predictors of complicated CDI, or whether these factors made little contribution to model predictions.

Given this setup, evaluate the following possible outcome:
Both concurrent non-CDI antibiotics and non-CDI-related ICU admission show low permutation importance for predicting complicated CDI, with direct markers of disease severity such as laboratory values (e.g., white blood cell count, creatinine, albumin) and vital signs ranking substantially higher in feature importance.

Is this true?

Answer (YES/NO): NO